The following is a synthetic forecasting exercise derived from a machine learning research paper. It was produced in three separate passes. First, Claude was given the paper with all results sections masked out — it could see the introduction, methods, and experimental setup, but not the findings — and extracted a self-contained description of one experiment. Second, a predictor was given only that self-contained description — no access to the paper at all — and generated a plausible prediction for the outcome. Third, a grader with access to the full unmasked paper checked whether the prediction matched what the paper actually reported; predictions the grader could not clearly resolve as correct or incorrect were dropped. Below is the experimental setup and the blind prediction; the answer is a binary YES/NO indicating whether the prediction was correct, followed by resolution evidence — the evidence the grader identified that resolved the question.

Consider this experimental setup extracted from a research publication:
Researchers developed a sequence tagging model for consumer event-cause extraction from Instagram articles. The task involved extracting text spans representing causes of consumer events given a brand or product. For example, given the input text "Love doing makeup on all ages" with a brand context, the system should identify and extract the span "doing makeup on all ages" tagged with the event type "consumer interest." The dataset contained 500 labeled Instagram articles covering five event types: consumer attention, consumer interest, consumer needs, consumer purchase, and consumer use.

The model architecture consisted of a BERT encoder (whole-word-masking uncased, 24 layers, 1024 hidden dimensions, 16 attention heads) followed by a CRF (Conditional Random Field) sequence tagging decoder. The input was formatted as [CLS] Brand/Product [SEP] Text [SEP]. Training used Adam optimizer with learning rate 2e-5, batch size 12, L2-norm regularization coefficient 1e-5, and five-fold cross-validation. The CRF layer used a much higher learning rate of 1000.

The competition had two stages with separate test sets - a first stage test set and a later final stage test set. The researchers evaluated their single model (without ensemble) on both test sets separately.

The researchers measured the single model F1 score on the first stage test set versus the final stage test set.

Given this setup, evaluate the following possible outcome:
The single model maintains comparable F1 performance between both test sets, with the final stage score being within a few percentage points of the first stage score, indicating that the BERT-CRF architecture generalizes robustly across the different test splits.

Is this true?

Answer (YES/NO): YES